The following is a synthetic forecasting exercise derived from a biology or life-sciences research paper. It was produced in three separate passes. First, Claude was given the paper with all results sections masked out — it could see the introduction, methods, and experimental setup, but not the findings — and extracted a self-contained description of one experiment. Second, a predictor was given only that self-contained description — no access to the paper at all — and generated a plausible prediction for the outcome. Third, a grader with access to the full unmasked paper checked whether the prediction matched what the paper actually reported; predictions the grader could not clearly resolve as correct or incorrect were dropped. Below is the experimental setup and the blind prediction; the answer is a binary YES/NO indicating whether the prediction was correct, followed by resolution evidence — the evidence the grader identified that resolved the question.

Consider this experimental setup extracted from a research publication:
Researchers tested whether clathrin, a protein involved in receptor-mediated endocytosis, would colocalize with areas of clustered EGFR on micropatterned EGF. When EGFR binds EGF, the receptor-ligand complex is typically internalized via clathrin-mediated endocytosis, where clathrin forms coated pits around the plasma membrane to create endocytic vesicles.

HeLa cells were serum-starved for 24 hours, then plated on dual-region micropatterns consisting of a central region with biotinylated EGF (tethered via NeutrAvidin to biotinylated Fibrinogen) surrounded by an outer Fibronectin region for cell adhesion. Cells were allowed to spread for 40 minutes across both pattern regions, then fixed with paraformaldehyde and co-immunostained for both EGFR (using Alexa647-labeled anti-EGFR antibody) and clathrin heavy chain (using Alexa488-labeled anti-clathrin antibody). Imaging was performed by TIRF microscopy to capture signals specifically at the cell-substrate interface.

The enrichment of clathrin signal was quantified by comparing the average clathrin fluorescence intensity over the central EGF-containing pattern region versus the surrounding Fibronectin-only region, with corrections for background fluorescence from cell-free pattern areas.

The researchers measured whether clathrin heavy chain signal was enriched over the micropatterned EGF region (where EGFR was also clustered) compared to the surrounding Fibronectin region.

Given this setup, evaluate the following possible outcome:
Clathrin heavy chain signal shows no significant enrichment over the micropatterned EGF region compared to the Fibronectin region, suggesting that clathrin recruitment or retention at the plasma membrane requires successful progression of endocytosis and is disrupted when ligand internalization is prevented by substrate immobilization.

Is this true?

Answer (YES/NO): NO